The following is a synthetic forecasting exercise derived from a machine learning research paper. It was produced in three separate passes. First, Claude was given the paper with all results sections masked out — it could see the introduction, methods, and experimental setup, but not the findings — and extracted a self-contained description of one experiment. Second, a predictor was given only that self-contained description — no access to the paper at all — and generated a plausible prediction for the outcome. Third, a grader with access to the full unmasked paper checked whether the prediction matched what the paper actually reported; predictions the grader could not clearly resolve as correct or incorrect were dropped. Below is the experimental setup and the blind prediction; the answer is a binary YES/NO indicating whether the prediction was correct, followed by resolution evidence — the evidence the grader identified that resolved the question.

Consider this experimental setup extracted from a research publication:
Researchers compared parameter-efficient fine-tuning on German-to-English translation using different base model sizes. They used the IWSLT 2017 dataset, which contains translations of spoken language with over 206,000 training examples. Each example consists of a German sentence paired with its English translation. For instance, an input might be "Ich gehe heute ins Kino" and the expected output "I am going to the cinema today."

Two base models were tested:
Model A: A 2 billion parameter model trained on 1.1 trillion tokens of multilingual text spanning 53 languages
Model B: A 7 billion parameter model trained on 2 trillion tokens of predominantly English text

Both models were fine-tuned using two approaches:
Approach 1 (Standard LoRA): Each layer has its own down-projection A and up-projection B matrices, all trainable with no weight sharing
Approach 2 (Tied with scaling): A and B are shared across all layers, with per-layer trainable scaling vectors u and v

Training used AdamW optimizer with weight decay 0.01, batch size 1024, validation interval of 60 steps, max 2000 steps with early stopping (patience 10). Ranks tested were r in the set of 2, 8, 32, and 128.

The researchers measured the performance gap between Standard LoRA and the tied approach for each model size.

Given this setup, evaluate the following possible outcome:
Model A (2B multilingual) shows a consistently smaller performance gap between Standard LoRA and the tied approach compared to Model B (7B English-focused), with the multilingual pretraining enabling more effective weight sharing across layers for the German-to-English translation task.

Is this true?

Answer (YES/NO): NO